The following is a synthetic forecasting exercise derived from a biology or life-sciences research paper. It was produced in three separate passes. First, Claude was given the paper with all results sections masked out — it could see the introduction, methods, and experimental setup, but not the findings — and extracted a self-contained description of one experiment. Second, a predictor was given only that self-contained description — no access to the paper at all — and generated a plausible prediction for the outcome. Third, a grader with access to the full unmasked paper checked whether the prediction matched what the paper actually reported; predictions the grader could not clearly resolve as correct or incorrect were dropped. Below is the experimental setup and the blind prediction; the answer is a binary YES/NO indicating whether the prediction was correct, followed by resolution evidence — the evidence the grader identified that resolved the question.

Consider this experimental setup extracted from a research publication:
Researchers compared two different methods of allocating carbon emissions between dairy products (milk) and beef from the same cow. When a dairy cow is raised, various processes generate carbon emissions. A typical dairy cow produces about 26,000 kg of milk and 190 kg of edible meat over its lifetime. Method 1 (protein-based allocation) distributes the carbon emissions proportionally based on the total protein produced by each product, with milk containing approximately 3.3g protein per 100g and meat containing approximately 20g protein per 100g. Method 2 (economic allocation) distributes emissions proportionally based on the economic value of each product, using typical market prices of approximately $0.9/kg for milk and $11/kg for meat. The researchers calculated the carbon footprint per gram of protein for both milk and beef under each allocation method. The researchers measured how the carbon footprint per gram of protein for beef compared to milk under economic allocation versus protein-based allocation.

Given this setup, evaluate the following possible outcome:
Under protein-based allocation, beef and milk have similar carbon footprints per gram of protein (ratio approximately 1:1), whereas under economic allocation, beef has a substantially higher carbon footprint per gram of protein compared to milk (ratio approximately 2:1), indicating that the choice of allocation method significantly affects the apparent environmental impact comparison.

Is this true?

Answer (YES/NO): YES